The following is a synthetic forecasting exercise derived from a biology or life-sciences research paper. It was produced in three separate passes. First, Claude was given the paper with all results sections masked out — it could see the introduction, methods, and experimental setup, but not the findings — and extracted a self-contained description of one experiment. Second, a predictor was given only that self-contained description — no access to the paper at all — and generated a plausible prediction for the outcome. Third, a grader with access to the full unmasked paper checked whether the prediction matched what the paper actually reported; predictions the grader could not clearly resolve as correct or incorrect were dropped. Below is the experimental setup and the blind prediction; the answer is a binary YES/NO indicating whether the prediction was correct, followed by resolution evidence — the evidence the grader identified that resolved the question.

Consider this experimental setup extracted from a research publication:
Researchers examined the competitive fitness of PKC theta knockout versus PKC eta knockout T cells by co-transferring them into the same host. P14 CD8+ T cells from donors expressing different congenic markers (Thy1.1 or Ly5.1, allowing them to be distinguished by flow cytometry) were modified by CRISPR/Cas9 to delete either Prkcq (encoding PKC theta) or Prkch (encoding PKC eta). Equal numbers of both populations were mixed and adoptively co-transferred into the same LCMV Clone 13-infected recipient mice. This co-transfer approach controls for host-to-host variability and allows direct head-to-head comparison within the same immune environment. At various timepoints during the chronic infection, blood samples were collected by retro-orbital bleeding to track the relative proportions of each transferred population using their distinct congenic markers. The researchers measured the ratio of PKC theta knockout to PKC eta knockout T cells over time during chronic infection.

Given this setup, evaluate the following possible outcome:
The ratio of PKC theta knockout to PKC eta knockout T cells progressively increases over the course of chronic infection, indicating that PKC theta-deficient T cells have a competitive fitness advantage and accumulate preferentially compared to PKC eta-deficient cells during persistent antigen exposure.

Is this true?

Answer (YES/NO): NO